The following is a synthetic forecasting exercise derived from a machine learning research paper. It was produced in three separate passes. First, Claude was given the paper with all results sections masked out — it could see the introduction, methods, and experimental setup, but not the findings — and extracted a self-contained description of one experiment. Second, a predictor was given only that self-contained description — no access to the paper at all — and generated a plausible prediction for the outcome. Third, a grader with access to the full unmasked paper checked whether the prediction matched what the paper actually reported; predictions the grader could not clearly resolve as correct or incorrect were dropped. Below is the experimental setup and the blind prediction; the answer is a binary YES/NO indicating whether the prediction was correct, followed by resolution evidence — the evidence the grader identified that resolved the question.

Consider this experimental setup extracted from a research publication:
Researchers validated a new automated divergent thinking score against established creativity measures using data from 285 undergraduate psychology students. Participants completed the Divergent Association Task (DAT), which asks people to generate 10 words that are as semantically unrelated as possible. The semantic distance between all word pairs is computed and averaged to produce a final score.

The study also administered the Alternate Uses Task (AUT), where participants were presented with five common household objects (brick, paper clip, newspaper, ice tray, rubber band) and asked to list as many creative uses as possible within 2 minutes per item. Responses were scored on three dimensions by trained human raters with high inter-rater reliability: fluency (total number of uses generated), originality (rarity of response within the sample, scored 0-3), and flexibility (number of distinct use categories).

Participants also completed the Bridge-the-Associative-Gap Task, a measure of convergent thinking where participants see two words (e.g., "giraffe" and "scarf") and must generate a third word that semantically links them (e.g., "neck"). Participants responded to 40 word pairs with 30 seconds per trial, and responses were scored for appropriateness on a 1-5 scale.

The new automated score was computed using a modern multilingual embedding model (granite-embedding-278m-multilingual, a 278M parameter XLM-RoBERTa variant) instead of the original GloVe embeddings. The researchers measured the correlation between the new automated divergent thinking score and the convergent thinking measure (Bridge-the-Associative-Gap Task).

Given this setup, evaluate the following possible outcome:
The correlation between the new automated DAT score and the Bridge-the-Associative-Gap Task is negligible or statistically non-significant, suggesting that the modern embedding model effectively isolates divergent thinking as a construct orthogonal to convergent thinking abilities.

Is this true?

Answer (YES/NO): YES